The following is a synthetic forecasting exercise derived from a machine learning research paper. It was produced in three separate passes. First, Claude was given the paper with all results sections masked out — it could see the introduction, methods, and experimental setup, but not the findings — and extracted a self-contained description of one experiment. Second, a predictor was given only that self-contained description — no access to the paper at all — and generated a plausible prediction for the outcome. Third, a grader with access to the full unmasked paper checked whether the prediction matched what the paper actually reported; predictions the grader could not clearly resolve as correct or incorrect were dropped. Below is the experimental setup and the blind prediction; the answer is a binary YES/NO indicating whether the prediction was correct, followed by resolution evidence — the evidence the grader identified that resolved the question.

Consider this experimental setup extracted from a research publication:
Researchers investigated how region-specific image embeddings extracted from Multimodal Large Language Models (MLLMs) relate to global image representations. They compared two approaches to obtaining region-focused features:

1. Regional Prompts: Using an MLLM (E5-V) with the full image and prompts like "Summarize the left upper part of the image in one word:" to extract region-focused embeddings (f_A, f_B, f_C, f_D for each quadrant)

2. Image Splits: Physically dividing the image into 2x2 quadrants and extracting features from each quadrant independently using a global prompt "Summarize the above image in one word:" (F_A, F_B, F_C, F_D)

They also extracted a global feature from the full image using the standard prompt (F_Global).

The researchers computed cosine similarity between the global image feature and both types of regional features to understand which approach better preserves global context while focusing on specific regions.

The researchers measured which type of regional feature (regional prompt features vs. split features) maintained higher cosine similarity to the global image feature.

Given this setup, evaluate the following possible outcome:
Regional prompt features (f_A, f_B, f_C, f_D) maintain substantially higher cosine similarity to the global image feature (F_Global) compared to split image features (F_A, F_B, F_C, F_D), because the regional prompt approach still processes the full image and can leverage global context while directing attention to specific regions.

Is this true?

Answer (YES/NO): YES